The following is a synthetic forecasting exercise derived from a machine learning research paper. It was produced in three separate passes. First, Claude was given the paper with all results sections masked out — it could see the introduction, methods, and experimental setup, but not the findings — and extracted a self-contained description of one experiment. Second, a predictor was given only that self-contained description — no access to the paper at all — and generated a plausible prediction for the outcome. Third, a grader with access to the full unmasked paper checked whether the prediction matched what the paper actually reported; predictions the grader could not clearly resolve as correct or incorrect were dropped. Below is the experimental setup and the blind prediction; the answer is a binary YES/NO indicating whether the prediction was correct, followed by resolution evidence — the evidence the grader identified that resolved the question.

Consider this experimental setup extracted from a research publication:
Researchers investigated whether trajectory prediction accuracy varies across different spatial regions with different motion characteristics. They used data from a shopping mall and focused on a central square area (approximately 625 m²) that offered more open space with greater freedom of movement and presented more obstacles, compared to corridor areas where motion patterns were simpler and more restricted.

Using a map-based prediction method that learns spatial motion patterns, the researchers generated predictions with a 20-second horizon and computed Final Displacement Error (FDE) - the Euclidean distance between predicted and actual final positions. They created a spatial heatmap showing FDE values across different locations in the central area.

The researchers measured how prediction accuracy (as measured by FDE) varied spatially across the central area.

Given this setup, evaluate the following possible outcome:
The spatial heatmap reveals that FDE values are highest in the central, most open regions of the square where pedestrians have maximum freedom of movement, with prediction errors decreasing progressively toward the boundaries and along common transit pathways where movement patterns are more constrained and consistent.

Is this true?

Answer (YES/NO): NO